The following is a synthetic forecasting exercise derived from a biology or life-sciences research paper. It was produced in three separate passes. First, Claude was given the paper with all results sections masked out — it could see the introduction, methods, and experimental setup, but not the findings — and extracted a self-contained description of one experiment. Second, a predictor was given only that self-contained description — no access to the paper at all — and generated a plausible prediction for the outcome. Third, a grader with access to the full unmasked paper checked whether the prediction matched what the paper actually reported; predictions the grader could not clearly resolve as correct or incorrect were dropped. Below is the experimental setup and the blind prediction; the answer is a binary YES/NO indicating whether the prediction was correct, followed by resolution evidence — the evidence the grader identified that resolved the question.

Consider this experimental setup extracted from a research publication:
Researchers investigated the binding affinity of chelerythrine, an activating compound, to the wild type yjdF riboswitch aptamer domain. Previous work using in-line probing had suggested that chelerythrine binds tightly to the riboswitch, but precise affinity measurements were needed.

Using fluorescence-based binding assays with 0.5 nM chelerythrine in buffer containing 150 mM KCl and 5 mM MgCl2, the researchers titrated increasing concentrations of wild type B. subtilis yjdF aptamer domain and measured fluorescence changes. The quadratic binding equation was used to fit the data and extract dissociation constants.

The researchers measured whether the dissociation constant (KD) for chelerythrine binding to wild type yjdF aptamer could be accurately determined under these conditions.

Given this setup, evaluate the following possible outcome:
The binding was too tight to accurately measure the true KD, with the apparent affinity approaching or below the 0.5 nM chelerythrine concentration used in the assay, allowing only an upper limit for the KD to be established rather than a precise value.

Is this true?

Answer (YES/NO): YES